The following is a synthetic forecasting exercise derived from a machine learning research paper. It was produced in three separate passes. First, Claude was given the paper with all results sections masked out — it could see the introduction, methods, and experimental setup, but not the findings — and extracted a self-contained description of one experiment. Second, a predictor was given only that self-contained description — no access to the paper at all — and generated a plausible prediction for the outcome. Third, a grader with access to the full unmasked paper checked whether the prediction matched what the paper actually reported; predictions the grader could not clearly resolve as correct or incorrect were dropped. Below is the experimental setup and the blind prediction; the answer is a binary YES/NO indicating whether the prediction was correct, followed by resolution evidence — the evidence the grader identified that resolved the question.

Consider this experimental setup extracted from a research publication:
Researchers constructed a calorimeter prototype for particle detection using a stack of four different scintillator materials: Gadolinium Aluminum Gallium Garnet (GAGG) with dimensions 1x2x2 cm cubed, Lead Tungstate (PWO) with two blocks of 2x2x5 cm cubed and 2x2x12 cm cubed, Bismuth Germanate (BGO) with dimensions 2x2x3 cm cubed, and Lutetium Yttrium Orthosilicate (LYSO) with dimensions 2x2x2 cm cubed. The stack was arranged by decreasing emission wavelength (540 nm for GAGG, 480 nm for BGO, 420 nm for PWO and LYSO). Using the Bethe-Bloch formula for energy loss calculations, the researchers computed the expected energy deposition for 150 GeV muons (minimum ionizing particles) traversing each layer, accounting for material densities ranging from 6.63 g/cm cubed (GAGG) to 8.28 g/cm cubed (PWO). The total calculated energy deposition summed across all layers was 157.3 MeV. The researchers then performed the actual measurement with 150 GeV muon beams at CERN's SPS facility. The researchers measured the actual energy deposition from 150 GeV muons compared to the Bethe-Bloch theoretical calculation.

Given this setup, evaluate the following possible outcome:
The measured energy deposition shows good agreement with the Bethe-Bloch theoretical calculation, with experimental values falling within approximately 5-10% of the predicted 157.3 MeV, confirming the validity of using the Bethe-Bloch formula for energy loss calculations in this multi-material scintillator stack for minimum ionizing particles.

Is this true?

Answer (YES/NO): NO